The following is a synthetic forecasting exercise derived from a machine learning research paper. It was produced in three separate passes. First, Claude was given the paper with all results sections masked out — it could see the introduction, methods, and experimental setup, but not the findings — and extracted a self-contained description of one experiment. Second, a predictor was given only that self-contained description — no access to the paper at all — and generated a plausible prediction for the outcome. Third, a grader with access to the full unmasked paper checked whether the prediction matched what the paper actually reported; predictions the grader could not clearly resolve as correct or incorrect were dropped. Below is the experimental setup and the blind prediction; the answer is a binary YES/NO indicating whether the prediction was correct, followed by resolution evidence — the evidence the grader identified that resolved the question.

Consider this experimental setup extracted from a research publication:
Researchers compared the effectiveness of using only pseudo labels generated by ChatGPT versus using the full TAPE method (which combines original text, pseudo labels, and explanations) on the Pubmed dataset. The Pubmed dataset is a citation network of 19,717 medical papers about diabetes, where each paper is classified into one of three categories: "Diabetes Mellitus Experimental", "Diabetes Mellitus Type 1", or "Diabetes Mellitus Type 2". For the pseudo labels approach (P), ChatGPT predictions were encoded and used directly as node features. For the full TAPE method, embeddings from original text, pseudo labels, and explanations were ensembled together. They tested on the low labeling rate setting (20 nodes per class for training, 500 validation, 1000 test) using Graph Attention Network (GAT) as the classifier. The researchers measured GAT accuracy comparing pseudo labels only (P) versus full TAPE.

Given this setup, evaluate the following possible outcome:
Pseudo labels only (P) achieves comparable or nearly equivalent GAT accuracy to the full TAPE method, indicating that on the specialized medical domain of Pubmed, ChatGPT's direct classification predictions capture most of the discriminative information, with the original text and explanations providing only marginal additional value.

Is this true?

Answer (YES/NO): YES